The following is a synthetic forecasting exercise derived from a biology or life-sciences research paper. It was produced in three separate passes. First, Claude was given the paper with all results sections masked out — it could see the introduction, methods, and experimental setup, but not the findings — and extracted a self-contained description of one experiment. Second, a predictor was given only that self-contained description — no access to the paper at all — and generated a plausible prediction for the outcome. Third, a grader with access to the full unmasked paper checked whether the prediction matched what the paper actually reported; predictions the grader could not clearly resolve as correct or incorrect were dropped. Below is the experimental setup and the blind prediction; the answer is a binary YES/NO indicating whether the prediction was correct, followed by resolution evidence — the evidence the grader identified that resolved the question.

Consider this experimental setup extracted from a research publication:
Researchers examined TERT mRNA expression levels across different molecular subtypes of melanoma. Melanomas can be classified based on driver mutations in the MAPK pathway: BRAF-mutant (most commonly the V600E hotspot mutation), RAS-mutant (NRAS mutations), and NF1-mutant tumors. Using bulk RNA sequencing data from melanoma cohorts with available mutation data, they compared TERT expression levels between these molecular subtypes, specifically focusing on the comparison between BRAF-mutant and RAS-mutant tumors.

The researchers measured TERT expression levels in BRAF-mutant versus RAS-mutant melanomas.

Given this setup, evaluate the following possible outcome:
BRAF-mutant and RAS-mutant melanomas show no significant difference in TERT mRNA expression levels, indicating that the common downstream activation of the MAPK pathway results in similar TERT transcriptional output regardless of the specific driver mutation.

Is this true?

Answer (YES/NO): NO